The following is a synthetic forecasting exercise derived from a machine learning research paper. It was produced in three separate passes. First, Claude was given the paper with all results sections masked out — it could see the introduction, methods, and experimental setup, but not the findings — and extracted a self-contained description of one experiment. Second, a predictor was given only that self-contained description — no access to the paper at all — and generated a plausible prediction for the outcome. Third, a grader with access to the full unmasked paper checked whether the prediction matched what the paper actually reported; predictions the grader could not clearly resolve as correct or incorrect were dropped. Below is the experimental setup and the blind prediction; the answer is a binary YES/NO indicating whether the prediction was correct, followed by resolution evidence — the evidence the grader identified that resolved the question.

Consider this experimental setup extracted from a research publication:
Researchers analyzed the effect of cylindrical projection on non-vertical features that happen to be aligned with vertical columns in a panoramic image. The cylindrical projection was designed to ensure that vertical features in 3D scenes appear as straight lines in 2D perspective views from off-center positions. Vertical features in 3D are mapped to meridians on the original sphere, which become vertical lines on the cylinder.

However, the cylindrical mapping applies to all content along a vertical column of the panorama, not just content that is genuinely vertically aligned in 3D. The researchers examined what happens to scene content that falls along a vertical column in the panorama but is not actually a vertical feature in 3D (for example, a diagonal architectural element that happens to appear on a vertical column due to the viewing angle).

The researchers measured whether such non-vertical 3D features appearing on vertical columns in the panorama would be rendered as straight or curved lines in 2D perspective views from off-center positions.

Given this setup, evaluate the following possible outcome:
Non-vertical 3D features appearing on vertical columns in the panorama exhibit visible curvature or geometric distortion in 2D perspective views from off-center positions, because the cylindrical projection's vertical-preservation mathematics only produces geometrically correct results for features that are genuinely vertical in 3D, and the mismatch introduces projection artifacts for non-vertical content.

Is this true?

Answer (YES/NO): NO